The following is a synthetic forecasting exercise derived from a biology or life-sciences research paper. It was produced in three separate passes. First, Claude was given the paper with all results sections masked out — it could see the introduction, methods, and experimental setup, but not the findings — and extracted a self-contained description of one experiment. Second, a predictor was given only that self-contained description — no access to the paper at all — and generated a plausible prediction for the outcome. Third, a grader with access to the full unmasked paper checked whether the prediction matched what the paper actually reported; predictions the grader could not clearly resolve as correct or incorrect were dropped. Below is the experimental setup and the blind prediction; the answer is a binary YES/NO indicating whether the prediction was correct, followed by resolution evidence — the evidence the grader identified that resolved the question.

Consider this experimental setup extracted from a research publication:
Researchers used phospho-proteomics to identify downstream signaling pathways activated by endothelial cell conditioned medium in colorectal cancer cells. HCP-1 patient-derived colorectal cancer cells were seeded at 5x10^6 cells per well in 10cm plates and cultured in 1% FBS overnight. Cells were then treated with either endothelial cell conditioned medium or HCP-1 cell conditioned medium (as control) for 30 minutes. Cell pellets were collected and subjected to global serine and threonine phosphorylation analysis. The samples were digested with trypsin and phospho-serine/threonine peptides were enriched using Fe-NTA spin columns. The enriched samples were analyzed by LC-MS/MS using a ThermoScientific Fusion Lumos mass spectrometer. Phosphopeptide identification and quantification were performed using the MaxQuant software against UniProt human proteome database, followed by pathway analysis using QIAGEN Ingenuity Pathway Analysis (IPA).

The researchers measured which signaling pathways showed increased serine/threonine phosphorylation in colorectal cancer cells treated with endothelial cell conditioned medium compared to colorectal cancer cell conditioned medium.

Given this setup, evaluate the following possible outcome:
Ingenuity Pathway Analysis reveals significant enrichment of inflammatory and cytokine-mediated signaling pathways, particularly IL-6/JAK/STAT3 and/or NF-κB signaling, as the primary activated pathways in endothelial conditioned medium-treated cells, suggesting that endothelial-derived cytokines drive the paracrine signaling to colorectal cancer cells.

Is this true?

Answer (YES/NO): NO